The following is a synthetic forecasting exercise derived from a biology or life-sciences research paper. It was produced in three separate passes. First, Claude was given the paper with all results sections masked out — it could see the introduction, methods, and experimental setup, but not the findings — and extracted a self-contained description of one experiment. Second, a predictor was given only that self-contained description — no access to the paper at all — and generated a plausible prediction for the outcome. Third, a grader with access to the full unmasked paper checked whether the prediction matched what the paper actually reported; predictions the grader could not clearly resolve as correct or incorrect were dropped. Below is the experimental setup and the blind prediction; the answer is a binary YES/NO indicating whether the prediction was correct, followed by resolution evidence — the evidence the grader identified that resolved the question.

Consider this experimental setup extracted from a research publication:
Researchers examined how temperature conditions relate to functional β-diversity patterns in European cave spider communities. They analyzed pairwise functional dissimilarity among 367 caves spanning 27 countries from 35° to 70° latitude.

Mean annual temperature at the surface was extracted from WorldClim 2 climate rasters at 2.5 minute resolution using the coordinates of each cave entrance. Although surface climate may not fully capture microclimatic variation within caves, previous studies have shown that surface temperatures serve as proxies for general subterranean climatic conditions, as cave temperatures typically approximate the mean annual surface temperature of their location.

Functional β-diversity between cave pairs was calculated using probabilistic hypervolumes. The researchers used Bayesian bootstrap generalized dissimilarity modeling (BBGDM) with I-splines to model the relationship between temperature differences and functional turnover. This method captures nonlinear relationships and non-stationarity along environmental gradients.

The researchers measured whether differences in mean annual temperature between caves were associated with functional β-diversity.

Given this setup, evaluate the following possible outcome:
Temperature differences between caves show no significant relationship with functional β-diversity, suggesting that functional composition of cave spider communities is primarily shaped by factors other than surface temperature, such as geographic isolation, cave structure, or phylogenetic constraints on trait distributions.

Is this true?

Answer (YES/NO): NO